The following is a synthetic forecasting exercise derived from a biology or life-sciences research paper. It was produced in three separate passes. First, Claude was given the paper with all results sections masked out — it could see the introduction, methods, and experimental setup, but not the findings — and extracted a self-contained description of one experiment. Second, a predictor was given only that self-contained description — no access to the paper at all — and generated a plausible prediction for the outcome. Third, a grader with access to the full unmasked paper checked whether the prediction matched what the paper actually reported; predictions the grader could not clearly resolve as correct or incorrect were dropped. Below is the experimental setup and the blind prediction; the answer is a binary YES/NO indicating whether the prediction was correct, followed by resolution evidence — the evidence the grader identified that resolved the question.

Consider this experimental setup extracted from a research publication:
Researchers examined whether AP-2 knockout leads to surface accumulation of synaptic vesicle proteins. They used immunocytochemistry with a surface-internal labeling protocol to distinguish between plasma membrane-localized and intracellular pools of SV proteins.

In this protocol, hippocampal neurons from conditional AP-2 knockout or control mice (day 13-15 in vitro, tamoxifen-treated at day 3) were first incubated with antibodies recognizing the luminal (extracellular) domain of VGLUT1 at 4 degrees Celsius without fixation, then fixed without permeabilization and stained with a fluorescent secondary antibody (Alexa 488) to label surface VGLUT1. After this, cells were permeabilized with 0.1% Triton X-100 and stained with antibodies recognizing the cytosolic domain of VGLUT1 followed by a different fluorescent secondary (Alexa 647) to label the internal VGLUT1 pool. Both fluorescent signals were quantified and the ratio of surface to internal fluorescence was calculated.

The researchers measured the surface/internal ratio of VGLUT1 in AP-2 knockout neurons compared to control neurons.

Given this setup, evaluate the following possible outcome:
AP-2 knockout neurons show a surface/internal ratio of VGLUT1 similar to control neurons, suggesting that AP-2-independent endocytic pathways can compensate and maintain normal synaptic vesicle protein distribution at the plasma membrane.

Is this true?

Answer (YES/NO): NO